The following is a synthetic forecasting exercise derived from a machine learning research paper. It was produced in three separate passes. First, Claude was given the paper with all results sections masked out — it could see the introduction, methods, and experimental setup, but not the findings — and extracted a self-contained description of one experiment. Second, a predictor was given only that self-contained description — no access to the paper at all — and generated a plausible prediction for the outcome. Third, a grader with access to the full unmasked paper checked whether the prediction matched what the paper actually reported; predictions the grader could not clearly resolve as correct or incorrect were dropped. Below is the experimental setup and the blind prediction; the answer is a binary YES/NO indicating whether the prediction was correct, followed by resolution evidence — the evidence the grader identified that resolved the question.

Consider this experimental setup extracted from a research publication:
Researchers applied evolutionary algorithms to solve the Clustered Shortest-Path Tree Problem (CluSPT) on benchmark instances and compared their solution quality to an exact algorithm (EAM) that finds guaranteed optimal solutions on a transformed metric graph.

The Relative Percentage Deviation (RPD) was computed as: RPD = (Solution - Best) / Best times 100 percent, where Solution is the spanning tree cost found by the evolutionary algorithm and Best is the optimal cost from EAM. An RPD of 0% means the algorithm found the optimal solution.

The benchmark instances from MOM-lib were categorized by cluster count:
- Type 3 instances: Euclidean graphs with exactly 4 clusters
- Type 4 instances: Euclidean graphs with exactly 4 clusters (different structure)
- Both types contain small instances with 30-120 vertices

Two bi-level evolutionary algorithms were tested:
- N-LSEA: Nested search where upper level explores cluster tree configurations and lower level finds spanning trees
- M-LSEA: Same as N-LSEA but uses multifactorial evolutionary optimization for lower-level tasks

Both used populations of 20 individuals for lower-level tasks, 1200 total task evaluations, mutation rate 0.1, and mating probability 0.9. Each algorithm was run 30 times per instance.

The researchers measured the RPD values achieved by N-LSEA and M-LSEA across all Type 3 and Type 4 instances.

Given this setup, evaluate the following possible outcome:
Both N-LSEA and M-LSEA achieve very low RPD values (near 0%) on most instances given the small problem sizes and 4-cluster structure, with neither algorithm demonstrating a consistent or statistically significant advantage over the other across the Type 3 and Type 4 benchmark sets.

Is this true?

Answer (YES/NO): YES